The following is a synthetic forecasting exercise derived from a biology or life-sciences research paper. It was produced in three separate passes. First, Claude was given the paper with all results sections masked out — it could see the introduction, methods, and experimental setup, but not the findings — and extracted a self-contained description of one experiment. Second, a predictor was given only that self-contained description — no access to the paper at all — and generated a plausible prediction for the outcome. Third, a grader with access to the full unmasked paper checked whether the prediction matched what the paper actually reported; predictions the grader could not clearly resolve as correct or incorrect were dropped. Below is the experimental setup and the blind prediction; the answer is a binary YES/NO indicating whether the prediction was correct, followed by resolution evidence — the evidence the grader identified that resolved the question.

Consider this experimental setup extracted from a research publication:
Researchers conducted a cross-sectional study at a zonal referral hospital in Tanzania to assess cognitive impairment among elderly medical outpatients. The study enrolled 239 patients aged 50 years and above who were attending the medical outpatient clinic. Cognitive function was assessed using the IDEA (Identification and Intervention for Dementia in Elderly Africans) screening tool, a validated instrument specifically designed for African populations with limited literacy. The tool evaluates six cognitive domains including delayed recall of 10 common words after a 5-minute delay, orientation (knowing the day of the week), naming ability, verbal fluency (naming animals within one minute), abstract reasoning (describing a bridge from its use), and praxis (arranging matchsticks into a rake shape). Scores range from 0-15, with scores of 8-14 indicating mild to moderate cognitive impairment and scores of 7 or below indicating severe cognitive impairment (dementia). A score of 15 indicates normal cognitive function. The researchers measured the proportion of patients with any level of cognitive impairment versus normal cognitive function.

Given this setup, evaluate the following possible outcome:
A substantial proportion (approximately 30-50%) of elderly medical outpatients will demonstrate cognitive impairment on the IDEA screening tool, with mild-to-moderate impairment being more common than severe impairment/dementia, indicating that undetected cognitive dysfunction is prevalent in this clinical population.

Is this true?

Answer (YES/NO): YES